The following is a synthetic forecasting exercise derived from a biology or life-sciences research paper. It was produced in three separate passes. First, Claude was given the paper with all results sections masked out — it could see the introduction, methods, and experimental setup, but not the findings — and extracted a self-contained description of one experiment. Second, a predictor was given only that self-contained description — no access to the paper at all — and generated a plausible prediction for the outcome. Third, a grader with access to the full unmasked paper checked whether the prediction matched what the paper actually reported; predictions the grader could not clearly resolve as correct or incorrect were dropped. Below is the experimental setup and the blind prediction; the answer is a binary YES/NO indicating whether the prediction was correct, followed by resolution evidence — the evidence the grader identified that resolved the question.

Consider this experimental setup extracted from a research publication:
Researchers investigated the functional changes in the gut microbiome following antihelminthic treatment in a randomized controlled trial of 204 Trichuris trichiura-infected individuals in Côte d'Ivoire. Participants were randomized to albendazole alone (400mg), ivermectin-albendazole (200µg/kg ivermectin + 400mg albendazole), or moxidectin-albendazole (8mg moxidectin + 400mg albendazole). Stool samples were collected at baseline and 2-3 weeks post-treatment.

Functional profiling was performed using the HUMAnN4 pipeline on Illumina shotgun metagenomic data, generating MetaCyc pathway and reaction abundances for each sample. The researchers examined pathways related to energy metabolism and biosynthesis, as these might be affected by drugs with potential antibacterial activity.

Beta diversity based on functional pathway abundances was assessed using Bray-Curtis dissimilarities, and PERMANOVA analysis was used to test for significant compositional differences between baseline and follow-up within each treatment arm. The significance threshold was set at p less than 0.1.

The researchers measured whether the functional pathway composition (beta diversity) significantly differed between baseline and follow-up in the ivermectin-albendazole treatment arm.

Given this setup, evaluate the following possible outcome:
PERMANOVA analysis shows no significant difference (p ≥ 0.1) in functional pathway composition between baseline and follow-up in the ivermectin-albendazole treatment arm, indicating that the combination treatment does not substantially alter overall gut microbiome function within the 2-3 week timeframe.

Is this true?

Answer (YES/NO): NO